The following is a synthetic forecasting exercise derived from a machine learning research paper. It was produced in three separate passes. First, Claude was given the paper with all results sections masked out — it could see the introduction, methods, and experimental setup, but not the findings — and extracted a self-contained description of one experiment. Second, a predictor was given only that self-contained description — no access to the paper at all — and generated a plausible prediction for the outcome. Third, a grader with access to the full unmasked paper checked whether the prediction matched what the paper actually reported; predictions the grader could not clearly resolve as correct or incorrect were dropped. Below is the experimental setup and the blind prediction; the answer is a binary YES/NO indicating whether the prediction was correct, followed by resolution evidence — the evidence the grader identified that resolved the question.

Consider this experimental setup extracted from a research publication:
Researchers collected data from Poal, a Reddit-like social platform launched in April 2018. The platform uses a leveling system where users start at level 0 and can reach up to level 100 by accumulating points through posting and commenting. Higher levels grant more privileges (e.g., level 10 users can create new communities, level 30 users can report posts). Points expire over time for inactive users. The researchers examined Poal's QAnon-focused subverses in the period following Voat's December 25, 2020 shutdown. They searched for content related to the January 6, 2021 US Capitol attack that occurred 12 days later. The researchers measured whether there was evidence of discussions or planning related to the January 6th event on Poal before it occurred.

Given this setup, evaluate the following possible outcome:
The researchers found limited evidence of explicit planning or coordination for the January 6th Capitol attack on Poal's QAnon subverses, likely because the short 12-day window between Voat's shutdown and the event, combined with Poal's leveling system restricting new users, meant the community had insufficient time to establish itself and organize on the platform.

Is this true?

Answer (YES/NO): NO